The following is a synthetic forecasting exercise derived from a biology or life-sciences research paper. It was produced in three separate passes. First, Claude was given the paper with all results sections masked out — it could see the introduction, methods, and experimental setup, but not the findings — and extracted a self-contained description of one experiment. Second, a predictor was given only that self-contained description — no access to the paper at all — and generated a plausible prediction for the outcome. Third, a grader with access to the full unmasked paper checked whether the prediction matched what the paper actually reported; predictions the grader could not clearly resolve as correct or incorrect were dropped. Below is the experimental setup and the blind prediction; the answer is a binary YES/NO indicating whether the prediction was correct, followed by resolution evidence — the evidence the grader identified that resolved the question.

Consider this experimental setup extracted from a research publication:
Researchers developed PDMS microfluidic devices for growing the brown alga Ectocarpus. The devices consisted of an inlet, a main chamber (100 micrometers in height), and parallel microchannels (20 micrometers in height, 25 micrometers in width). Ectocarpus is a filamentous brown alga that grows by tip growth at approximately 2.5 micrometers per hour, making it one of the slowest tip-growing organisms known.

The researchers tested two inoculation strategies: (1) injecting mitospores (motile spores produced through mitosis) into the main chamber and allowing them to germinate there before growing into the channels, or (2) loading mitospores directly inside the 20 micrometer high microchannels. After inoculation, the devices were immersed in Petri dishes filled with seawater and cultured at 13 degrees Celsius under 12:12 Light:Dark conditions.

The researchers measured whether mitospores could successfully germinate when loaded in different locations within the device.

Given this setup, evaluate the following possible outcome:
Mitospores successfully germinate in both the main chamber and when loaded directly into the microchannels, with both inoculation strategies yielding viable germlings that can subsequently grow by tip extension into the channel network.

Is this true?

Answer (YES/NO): NO